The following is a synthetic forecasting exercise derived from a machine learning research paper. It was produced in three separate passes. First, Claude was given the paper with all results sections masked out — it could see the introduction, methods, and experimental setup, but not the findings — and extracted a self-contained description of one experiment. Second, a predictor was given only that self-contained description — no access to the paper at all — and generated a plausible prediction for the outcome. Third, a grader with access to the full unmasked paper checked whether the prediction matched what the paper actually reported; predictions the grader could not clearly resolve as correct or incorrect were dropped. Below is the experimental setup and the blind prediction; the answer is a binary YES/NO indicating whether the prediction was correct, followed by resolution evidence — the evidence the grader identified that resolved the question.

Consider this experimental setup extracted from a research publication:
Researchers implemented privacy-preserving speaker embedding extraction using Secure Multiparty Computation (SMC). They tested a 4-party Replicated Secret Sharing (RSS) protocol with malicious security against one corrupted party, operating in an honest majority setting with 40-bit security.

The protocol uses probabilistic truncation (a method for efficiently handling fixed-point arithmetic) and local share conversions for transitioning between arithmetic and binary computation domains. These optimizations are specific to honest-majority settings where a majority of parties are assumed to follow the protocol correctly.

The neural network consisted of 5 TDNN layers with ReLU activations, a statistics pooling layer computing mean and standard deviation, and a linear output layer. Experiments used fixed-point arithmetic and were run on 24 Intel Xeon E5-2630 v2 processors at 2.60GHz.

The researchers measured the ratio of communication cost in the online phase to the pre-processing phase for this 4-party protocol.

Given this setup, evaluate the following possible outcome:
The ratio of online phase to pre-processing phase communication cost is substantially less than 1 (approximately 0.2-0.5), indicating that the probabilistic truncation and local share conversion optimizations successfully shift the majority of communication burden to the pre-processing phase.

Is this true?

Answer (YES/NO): NO